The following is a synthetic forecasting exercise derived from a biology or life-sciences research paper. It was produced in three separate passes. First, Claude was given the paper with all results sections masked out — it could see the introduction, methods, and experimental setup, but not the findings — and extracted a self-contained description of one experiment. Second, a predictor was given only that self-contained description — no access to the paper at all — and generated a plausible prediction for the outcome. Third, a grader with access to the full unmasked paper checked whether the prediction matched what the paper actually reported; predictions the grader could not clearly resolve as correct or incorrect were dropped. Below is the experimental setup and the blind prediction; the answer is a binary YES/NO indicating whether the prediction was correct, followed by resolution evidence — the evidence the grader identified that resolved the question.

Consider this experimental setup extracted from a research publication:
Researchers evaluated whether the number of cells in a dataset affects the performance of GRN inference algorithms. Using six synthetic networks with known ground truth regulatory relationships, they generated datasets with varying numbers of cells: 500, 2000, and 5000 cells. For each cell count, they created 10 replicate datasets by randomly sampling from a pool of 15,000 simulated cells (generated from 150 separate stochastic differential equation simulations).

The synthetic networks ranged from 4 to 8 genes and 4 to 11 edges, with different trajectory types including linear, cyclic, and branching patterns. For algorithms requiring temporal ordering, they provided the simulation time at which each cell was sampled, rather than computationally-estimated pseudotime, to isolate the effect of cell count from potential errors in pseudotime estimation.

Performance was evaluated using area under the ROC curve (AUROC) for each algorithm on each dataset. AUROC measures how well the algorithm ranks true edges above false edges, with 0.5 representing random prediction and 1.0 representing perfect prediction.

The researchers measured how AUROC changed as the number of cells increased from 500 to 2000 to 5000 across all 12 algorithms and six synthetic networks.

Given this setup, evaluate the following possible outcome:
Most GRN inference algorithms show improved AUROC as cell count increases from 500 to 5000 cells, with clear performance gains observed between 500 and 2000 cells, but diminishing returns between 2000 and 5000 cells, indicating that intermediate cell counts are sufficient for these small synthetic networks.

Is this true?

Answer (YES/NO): NO